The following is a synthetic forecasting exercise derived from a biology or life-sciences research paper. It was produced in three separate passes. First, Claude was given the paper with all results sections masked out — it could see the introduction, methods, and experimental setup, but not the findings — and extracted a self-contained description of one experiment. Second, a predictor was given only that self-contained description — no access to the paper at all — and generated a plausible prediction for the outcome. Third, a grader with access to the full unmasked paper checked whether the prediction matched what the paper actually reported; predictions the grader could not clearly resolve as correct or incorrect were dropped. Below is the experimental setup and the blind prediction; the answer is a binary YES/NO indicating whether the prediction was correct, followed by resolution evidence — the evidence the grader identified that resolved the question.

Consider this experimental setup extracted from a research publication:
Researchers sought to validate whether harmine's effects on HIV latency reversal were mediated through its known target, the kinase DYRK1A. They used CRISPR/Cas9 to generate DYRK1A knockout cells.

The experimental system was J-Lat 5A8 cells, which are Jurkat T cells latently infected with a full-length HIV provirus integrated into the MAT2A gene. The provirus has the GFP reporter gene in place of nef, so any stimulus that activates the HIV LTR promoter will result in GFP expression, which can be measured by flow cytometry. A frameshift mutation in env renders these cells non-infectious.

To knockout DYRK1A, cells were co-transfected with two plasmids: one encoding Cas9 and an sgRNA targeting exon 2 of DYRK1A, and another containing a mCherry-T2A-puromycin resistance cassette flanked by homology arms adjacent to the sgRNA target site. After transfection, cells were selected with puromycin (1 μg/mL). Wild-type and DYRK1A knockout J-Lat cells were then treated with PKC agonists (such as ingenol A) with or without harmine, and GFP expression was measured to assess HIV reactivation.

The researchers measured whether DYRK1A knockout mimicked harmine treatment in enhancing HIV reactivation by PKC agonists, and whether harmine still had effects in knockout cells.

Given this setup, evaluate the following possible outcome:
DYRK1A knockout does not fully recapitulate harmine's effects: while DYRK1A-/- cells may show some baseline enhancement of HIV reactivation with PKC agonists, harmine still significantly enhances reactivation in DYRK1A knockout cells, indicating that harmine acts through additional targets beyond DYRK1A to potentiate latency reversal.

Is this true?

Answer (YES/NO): NO